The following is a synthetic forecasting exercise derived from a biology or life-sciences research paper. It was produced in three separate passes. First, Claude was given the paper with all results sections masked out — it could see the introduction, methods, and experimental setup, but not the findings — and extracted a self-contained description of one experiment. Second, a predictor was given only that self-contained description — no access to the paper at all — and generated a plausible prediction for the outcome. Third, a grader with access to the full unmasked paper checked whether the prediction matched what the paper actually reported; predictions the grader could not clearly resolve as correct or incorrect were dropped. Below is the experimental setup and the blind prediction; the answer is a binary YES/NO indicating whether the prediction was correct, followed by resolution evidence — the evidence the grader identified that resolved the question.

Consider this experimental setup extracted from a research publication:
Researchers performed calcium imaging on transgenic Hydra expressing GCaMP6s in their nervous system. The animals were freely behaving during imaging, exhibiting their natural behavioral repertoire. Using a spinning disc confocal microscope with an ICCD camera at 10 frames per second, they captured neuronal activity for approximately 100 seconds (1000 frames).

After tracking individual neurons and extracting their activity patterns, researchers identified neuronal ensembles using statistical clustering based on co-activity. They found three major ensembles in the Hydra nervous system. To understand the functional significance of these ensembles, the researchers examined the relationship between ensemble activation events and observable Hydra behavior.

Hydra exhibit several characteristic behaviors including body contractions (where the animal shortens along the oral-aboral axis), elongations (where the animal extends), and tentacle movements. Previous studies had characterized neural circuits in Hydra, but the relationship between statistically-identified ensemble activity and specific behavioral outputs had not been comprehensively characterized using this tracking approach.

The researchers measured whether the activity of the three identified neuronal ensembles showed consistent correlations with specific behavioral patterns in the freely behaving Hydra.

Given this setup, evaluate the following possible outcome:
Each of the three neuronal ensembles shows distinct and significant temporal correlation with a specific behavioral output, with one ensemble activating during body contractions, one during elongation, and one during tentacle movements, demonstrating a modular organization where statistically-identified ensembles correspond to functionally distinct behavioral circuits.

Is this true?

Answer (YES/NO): NO